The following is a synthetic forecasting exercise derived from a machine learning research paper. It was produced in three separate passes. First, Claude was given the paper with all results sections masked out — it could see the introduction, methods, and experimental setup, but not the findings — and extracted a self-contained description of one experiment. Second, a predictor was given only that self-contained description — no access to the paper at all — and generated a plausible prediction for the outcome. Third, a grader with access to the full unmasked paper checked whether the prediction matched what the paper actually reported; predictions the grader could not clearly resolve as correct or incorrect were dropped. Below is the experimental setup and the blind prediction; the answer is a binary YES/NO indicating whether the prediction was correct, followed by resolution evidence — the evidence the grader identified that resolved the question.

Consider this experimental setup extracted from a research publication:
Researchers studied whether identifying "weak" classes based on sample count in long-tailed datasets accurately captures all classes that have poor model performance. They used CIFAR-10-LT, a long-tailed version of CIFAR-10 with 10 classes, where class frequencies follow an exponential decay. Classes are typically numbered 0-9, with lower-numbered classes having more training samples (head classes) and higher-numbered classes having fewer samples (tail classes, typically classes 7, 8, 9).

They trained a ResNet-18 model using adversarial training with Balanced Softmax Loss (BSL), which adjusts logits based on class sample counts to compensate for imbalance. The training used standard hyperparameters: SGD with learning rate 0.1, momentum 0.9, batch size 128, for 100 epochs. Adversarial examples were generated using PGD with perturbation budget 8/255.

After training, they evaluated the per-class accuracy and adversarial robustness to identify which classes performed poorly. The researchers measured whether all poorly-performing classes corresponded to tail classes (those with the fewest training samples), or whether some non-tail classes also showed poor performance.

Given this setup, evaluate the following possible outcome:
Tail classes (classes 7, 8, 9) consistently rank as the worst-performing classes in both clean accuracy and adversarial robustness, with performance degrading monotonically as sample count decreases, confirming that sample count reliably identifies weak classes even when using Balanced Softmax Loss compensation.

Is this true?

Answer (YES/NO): NO